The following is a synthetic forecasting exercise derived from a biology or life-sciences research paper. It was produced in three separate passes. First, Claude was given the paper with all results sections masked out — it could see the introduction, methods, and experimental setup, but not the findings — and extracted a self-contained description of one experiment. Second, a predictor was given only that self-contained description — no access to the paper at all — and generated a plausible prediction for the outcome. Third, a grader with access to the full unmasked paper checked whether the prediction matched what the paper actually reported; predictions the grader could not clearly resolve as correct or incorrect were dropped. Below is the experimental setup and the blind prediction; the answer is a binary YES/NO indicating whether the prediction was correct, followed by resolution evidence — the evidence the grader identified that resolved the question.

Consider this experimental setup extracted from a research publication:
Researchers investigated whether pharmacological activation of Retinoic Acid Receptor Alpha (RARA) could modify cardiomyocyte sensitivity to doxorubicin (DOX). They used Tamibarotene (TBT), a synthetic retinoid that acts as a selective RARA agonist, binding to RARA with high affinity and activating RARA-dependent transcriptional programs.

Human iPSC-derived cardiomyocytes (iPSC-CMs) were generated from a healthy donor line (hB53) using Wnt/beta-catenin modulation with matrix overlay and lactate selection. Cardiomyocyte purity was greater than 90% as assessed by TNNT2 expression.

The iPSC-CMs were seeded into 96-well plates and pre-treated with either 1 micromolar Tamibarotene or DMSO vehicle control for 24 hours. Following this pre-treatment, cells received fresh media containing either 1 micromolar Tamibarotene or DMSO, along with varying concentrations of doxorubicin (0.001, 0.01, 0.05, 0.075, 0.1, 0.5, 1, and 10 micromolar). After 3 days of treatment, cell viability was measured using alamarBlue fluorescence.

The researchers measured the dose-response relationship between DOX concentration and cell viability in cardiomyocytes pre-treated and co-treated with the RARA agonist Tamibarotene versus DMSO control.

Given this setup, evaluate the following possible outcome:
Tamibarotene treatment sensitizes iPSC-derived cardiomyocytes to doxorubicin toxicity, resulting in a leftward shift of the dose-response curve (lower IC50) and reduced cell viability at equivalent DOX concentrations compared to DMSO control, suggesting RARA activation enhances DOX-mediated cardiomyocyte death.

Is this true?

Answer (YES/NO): NO